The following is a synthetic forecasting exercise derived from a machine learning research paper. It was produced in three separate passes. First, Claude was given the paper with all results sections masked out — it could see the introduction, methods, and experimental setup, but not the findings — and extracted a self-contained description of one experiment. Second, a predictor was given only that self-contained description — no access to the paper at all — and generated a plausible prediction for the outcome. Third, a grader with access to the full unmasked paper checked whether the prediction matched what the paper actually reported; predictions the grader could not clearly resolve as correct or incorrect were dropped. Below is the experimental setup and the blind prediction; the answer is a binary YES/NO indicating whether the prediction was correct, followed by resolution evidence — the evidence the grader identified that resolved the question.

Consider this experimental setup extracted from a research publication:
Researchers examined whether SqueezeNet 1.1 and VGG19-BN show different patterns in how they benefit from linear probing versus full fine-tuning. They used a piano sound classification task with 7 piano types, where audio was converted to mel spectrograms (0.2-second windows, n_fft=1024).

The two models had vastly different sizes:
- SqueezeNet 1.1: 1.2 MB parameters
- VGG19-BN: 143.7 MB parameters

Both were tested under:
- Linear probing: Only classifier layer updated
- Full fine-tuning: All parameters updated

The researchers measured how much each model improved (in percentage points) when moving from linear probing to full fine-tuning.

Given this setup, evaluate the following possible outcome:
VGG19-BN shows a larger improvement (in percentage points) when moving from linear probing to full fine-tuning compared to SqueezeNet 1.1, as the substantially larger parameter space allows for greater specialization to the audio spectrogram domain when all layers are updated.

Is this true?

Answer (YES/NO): NO